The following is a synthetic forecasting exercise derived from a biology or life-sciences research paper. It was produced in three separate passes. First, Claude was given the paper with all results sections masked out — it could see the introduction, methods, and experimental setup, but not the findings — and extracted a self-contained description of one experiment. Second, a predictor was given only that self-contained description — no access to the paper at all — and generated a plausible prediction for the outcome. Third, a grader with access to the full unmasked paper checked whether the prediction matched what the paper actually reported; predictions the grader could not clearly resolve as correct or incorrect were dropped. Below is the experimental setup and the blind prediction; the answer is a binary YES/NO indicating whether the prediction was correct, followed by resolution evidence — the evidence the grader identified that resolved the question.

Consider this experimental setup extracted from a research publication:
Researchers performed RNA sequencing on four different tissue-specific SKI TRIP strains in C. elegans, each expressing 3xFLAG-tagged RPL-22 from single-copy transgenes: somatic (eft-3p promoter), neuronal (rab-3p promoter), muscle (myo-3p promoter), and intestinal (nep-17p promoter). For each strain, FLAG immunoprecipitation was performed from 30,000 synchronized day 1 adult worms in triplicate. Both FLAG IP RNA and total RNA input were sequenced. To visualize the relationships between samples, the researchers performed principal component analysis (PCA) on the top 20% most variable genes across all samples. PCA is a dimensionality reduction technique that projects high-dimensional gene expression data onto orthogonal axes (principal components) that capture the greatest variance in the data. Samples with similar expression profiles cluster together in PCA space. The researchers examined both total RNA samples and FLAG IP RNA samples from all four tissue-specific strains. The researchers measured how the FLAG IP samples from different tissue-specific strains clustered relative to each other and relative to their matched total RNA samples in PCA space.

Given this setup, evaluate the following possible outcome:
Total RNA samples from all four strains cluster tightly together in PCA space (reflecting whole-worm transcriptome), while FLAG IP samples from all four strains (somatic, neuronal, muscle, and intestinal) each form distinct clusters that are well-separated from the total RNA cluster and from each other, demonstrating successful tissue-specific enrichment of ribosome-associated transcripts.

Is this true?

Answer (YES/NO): YES